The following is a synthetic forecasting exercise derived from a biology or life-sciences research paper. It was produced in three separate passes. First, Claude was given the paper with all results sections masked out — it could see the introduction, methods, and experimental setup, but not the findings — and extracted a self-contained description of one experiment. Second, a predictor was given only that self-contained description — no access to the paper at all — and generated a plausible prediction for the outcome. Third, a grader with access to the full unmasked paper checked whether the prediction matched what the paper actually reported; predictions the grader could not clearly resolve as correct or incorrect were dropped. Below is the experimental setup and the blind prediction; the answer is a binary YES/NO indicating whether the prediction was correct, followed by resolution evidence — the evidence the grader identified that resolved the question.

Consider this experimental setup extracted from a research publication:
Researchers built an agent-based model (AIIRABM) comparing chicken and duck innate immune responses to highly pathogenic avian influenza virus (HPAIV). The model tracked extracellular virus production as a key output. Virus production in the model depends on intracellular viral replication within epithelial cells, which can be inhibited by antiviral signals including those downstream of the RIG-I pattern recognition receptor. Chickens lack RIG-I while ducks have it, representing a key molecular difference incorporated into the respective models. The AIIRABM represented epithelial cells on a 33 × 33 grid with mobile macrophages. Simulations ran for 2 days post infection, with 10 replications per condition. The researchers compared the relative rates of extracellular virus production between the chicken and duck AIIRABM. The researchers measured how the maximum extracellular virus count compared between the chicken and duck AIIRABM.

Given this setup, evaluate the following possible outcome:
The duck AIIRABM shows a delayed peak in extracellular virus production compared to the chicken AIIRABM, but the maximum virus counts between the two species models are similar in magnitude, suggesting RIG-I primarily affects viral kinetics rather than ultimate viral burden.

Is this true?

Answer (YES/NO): NO